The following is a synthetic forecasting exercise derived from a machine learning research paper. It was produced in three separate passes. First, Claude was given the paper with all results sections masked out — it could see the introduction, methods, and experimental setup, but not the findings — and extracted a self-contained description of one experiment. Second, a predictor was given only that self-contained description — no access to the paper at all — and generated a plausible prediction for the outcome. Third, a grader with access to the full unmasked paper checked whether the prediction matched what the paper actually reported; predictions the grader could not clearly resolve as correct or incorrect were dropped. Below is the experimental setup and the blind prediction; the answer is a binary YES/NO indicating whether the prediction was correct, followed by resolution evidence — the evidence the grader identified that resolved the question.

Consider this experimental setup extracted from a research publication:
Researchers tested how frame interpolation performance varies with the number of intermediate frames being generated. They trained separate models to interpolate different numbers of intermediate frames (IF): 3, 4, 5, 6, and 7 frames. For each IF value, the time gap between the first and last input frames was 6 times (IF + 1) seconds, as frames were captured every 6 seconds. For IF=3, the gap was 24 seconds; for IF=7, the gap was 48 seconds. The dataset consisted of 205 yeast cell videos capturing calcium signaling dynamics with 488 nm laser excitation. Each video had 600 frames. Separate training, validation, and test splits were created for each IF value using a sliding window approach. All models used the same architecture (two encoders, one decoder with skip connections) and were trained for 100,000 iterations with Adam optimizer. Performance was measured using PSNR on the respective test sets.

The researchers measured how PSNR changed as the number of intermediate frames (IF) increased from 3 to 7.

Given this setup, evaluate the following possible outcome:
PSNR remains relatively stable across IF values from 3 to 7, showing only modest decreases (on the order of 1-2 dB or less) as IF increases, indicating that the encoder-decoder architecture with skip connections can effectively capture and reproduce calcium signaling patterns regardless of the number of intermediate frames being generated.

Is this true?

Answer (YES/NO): NO